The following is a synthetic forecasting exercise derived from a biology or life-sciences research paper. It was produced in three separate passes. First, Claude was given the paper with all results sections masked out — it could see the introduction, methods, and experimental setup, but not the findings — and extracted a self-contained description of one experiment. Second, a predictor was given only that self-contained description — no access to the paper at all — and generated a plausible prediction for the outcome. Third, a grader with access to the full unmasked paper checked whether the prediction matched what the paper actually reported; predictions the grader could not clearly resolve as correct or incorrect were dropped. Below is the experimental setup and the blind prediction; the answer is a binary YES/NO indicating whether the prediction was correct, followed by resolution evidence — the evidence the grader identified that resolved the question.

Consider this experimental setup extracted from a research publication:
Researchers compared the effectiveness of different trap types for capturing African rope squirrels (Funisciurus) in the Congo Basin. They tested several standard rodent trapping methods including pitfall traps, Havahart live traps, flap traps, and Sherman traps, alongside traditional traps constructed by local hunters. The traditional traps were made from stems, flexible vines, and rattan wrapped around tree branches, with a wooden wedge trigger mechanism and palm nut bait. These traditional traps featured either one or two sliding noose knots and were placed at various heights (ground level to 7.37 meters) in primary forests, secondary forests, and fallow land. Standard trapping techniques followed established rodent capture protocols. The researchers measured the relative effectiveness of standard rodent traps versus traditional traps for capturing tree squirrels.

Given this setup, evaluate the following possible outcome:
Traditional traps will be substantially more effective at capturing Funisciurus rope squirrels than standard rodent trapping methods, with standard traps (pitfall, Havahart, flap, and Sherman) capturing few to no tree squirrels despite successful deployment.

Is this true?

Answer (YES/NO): YES